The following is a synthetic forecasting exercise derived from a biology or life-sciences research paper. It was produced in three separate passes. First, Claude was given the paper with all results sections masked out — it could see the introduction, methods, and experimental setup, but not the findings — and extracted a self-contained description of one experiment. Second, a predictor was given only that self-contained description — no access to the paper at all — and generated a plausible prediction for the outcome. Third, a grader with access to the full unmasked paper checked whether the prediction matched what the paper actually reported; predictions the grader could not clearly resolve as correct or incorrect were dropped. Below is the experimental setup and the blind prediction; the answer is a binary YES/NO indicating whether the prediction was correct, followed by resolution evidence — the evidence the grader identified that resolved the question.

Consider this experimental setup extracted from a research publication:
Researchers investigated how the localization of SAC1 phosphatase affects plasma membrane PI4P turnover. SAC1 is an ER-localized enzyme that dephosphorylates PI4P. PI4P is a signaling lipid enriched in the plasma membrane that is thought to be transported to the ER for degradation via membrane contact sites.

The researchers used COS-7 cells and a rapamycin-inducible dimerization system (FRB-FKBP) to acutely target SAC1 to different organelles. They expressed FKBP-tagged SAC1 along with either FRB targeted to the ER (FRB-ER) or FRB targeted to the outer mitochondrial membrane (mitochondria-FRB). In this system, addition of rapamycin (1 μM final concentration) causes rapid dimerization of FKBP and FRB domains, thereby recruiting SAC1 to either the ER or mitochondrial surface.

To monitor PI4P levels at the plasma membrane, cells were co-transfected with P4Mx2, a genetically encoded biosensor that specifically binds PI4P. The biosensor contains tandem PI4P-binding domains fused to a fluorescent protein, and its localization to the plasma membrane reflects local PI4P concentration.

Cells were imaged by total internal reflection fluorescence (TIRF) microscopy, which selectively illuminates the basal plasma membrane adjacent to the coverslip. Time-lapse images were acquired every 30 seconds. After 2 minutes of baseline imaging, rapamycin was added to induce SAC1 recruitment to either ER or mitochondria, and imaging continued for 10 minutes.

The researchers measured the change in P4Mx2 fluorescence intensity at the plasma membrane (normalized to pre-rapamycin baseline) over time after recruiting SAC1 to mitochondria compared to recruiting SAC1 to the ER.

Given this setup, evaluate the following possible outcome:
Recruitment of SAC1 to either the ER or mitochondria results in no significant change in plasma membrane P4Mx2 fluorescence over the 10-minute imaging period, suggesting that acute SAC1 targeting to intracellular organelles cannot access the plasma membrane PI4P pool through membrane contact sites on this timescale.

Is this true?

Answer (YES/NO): NO